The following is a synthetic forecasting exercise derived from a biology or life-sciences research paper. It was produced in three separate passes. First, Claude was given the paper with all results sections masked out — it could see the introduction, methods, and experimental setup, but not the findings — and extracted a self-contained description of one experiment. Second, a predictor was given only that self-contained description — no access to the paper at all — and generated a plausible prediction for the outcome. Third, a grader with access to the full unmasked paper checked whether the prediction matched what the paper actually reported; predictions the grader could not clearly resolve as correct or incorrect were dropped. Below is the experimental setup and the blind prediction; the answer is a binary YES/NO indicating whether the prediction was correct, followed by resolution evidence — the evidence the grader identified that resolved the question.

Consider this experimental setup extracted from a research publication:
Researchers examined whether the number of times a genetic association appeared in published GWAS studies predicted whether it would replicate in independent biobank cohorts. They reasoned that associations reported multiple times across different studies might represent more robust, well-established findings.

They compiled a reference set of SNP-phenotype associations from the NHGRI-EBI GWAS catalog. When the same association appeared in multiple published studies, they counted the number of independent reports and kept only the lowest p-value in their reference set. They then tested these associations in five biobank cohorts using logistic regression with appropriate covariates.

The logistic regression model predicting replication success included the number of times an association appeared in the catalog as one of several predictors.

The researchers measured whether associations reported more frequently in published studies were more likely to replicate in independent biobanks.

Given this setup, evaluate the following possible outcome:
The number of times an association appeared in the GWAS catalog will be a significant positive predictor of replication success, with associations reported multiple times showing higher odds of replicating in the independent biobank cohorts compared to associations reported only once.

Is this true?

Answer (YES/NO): YES